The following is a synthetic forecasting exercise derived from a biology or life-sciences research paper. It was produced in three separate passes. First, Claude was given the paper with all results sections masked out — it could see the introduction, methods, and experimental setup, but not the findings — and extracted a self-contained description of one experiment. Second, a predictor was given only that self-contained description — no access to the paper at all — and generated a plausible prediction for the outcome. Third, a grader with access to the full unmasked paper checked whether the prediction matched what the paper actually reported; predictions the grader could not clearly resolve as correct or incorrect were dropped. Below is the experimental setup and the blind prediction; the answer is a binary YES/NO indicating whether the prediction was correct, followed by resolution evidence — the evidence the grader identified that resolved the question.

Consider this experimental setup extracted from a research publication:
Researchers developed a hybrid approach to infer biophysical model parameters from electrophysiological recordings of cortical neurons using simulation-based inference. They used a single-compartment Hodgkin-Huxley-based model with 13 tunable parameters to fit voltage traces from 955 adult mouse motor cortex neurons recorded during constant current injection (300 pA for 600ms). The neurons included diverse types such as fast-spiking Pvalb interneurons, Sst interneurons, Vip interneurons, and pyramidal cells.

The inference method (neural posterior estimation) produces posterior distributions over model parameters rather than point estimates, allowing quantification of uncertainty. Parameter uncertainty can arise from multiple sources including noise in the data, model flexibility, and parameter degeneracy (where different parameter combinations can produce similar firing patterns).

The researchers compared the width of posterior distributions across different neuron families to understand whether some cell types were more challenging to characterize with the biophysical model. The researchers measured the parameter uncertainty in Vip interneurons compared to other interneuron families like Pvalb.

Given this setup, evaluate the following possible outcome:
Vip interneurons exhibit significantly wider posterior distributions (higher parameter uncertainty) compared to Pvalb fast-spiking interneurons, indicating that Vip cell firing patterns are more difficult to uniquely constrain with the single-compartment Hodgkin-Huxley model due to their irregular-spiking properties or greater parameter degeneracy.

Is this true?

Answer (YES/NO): YES